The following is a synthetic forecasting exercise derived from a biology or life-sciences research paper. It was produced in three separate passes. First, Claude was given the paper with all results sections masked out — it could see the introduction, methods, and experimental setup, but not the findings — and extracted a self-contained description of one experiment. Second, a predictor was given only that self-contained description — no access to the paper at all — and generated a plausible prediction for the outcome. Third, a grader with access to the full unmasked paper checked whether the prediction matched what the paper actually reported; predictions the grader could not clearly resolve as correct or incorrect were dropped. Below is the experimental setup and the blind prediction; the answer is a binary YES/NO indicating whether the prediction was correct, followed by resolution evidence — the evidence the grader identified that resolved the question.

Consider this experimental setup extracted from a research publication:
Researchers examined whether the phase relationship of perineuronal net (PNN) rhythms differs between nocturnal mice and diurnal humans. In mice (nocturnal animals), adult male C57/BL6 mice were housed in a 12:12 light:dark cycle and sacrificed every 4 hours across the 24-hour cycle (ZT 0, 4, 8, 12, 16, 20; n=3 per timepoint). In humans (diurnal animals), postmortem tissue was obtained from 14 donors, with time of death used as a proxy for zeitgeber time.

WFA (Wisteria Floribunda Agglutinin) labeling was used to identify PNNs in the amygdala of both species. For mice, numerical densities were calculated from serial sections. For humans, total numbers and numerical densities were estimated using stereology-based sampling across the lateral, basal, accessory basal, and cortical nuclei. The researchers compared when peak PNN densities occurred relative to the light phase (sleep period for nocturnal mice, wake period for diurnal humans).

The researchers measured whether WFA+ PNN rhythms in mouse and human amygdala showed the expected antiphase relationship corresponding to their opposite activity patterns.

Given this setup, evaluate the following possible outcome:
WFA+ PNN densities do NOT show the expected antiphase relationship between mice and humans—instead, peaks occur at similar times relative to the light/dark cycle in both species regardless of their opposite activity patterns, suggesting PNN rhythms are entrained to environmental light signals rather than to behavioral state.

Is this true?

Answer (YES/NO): NO